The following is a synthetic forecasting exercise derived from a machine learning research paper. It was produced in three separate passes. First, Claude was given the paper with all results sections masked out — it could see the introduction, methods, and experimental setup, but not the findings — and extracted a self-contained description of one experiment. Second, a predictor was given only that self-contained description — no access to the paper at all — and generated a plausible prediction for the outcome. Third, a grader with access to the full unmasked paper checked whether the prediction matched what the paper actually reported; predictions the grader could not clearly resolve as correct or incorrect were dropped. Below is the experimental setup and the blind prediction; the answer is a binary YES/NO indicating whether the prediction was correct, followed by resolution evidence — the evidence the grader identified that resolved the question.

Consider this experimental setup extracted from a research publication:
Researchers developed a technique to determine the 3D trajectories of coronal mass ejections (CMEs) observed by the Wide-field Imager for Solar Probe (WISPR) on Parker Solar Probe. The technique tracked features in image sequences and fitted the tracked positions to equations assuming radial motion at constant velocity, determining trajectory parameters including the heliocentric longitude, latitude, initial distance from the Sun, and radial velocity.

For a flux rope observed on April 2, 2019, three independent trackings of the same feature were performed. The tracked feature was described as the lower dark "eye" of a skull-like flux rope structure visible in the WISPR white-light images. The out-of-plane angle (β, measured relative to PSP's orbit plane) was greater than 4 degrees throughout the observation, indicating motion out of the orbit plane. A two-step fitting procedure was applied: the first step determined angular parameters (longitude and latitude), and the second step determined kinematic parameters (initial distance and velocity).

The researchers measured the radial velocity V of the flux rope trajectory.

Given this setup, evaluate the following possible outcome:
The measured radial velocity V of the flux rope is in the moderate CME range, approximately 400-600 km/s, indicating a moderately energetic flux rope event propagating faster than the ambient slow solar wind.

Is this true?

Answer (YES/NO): NO